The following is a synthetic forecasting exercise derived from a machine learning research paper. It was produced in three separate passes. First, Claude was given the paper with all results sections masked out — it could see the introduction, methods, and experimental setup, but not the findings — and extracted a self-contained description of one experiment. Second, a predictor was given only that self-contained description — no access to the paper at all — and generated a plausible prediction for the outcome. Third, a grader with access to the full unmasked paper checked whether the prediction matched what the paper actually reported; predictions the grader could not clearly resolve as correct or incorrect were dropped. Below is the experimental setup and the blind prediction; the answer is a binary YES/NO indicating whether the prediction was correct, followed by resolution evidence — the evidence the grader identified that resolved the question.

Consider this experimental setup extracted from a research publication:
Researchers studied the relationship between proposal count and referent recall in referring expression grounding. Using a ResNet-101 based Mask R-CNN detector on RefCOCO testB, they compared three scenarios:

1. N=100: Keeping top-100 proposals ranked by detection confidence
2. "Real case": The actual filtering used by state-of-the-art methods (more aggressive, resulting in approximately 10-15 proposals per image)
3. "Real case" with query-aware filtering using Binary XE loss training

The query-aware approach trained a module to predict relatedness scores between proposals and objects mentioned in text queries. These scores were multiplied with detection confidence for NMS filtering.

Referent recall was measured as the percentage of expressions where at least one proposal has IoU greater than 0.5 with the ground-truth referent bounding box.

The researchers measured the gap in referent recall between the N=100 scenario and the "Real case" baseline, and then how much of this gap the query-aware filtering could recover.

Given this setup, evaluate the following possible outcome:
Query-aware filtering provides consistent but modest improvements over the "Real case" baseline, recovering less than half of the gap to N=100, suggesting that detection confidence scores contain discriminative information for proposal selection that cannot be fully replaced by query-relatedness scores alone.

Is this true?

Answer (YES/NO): YES